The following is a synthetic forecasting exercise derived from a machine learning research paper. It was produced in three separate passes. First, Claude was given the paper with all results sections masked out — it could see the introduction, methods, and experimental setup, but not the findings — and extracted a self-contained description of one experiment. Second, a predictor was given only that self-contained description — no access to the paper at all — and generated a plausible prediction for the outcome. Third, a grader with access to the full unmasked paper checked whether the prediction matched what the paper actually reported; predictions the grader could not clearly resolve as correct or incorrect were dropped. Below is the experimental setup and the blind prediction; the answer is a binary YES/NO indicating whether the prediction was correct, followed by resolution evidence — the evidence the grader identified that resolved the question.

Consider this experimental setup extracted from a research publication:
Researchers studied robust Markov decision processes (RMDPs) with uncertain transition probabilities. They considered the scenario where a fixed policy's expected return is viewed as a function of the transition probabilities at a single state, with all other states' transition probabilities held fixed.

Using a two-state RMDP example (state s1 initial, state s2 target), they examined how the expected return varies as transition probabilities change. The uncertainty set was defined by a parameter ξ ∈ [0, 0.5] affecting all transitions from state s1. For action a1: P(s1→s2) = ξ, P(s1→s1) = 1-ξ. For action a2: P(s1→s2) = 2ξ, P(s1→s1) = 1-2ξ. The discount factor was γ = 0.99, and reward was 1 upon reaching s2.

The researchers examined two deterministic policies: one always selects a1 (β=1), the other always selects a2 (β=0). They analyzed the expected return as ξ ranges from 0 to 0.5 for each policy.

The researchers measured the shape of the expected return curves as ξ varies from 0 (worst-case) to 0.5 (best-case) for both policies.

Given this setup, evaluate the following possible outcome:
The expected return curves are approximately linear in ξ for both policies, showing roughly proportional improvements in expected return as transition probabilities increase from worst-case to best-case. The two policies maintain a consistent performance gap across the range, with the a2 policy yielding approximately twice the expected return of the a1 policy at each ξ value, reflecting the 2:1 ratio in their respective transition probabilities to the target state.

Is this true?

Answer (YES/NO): NO